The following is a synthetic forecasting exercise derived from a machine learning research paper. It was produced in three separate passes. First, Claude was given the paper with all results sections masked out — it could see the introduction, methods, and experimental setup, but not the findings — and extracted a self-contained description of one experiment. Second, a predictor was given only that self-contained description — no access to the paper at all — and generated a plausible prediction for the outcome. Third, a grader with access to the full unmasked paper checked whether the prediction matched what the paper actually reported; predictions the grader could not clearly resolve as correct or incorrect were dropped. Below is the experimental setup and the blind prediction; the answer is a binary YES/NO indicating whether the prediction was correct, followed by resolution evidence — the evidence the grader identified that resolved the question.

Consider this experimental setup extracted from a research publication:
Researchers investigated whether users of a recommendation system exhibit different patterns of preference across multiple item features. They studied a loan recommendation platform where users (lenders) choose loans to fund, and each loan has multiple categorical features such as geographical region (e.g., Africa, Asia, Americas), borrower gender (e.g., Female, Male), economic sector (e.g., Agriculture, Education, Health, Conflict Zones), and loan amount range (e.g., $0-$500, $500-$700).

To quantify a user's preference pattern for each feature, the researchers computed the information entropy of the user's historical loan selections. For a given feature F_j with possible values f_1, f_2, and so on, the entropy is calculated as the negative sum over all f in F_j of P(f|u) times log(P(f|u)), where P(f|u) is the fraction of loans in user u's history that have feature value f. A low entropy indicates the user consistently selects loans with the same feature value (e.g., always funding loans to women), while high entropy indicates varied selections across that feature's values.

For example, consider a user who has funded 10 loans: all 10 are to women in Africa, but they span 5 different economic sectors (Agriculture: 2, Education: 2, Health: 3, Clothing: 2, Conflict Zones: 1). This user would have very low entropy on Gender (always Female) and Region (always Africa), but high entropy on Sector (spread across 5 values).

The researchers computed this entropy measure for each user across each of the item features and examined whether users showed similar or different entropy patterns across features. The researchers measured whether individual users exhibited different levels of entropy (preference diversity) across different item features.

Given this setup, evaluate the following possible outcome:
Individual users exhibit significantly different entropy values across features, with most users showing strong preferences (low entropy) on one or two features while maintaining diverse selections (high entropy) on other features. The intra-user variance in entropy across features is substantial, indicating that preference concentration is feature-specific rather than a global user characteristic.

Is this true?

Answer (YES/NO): YES